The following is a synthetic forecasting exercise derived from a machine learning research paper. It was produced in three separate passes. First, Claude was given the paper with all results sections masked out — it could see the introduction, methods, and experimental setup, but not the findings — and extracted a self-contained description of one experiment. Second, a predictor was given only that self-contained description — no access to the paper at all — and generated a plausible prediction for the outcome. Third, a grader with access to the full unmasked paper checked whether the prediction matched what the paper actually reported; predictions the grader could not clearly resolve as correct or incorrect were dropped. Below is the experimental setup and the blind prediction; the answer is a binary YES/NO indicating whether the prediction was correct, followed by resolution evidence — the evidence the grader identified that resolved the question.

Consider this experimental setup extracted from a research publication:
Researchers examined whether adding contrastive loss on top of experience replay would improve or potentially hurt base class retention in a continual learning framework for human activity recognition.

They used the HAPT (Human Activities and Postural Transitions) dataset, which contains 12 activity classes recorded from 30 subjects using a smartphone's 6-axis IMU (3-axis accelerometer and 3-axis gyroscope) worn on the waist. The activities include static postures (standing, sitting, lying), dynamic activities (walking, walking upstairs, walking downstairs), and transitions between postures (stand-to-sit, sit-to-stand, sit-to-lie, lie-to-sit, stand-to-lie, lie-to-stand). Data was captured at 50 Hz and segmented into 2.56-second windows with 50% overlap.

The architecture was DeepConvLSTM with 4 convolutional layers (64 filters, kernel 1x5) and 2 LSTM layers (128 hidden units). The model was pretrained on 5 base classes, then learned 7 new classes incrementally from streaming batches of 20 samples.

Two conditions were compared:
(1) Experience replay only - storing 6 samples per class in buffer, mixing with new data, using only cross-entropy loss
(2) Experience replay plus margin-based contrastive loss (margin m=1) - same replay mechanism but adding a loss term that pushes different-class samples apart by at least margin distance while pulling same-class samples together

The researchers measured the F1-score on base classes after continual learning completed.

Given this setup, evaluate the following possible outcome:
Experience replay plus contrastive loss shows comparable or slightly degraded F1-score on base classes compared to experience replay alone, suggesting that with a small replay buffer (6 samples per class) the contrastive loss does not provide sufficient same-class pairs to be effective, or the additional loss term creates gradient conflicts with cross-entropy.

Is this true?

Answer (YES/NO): NO